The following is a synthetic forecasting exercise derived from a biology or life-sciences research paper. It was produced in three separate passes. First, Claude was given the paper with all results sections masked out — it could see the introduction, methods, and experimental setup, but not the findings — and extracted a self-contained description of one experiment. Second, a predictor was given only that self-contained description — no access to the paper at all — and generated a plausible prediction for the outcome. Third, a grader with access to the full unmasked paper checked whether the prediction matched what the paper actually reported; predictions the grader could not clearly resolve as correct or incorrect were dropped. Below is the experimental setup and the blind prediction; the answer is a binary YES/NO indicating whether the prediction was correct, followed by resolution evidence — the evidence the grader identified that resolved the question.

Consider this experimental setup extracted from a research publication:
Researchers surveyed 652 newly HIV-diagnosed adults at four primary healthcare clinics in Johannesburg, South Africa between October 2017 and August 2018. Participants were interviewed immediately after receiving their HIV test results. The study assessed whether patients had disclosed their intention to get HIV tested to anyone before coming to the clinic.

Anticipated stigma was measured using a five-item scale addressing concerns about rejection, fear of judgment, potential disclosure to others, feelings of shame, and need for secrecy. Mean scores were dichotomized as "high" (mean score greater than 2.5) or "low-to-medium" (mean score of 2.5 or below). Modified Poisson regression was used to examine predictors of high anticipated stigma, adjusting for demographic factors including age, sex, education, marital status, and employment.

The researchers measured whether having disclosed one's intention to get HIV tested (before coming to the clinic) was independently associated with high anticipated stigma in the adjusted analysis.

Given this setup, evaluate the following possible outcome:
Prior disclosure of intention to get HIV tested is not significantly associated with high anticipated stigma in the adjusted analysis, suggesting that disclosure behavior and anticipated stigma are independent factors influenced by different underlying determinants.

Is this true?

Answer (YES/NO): YES